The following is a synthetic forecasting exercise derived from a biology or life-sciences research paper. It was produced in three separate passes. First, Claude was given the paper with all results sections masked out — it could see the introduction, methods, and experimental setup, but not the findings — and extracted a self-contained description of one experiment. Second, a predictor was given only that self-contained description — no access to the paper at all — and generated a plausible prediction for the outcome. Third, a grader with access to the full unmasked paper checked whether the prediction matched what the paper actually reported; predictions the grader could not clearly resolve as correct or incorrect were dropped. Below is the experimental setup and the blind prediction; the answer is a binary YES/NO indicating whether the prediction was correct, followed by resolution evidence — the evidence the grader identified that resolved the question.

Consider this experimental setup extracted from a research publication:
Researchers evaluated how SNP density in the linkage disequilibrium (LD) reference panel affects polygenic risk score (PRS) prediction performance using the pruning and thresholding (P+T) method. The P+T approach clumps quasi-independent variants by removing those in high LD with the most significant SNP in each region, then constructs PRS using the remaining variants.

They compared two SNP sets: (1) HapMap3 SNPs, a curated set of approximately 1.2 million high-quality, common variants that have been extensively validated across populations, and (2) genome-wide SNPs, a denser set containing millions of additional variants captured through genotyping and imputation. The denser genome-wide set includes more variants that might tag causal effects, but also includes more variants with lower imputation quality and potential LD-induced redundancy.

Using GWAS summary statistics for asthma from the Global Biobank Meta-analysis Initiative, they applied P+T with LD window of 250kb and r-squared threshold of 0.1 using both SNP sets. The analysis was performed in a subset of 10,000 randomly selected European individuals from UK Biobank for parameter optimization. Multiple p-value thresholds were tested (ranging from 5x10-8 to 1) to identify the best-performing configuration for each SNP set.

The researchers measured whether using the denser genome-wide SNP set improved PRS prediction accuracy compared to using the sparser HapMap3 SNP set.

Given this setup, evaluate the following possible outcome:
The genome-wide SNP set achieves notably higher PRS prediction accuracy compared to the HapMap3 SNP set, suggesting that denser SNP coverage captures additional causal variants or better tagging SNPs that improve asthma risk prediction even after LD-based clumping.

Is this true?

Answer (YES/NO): NO